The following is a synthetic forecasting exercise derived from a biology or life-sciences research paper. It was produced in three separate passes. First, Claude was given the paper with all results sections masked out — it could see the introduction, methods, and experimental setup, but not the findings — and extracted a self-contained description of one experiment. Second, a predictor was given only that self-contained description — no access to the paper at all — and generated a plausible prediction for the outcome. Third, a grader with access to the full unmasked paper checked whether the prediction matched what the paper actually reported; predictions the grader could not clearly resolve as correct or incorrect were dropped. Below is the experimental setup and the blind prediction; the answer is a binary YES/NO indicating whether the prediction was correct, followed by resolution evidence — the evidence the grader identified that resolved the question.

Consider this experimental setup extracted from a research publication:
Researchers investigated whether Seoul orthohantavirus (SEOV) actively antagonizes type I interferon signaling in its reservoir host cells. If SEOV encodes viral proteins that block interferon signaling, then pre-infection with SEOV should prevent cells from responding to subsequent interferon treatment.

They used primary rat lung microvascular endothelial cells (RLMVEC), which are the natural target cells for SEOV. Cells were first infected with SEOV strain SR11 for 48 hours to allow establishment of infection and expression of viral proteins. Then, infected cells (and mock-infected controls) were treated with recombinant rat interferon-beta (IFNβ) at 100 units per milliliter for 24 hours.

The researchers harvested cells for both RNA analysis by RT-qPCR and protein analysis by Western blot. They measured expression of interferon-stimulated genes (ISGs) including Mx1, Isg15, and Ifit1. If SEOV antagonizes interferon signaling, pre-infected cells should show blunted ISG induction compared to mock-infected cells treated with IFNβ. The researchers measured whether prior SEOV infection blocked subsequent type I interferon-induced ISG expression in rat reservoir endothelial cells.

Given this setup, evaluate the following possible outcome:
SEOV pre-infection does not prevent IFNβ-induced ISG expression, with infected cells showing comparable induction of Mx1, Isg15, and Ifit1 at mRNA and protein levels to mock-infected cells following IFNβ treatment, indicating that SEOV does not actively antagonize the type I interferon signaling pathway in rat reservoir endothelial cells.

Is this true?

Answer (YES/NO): YES